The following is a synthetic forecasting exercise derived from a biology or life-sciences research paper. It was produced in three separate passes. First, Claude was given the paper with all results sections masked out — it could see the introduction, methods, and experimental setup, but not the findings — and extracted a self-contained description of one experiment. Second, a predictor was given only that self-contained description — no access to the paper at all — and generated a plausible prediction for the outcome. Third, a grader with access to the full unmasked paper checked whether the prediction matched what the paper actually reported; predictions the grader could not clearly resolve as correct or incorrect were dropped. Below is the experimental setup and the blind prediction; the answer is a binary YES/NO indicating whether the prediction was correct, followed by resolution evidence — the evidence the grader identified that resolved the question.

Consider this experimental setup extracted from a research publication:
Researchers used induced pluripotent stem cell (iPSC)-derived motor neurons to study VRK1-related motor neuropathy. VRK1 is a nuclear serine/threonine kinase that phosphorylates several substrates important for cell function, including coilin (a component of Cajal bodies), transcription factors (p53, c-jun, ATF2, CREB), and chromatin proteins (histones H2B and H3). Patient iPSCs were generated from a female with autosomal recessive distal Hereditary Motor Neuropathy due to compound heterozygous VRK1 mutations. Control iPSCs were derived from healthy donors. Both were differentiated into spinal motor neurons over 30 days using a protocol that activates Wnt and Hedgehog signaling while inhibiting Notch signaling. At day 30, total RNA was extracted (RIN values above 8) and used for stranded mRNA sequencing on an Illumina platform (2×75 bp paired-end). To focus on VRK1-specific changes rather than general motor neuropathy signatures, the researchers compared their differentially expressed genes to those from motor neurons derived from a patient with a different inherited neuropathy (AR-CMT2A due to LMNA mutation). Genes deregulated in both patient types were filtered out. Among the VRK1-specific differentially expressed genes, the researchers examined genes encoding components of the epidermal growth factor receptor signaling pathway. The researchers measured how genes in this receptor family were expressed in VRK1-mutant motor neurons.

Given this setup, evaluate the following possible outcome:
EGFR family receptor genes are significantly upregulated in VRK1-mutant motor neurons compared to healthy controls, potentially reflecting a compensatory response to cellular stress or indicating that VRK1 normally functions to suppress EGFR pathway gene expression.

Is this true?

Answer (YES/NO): YES